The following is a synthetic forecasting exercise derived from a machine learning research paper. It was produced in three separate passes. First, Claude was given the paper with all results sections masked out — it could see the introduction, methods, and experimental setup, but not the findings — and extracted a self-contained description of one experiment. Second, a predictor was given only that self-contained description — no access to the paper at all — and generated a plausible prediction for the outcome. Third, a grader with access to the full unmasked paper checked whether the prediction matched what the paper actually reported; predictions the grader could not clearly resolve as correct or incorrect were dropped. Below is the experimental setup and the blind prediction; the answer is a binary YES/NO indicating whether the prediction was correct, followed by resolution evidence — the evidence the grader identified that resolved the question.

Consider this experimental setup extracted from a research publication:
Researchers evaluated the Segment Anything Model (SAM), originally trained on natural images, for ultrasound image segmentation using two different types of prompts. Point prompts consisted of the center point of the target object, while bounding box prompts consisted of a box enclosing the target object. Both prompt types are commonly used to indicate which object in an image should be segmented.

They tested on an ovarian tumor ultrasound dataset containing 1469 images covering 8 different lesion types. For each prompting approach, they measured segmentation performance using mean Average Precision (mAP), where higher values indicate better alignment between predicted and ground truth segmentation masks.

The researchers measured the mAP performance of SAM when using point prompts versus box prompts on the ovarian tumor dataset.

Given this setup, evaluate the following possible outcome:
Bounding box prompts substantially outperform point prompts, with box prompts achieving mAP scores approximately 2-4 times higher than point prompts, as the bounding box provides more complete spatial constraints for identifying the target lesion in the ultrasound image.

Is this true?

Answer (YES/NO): NO